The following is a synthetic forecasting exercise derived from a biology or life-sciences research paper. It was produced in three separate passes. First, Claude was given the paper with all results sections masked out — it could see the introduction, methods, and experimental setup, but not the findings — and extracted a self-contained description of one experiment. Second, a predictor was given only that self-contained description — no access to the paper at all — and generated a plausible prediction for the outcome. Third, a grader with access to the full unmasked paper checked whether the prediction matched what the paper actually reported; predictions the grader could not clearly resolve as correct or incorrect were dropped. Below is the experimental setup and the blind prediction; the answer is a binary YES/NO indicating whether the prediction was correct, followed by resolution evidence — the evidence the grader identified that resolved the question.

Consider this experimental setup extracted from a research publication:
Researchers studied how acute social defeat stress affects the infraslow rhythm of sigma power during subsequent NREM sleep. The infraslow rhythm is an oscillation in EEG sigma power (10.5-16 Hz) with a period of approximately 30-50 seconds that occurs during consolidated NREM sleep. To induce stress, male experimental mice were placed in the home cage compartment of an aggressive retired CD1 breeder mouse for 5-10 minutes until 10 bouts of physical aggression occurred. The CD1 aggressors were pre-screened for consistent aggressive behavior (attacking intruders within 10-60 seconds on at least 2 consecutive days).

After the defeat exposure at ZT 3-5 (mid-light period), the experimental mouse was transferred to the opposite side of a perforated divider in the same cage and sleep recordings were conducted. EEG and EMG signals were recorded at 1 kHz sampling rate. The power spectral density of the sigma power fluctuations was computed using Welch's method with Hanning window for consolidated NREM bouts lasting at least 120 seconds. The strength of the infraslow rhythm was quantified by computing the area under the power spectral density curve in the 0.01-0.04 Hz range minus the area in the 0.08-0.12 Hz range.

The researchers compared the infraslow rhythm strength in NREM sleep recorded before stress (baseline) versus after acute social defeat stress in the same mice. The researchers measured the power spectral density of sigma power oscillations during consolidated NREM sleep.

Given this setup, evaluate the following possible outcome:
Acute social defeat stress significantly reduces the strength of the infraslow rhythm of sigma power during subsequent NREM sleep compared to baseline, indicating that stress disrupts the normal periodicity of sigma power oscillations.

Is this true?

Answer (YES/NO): YES